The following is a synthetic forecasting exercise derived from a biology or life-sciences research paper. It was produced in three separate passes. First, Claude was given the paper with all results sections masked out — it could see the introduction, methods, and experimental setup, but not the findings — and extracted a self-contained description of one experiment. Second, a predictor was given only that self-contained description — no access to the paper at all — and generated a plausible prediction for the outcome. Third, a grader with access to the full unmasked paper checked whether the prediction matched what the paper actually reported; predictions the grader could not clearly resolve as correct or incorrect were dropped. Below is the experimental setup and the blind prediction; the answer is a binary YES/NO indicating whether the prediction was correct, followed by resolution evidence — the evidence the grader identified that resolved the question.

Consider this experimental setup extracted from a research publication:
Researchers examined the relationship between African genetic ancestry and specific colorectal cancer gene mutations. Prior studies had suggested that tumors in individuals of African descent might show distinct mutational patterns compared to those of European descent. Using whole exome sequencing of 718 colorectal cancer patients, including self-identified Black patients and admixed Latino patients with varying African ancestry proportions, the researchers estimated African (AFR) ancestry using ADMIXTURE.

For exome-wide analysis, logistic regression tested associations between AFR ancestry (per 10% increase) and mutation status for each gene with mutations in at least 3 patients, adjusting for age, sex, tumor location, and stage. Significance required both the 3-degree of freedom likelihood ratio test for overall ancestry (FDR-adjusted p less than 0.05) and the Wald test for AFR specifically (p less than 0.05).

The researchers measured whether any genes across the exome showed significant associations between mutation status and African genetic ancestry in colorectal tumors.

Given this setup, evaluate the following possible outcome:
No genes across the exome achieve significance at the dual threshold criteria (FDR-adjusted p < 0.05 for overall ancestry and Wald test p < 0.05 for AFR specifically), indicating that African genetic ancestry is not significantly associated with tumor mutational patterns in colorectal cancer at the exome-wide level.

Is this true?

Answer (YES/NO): NO